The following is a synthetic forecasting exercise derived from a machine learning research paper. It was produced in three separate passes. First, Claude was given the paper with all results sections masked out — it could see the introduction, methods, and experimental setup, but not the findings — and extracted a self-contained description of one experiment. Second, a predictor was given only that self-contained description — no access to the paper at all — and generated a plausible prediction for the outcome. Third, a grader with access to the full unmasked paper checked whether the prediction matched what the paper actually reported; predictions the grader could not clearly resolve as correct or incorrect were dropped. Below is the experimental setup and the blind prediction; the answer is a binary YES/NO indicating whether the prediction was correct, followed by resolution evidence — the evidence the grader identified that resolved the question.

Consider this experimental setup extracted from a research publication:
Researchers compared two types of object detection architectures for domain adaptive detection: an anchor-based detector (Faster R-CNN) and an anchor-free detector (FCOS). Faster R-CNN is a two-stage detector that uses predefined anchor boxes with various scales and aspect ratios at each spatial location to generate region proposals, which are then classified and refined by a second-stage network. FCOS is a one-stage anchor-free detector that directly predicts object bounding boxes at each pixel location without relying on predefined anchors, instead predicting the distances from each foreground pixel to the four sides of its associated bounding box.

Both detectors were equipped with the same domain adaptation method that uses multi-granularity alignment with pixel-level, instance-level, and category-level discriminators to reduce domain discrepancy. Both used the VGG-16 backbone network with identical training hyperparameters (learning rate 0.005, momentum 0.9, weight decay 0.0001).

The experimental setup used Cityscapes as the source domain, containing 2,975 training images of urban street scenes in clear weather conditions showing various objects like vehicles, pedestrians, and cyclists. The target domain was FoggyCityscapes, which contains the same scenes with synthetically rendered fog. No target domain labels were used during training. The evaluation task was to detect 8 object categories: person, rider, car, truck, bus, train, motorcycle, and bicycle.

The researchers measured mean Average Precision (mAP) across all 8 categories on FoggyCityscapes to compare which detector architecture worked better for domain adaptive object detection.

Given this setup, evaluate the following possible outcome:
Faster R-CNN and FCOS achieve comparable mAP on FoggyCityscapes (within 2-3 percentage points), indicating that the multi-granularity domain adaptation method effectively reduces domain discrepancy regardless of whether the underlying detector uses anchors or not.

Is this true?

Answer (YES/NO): YES